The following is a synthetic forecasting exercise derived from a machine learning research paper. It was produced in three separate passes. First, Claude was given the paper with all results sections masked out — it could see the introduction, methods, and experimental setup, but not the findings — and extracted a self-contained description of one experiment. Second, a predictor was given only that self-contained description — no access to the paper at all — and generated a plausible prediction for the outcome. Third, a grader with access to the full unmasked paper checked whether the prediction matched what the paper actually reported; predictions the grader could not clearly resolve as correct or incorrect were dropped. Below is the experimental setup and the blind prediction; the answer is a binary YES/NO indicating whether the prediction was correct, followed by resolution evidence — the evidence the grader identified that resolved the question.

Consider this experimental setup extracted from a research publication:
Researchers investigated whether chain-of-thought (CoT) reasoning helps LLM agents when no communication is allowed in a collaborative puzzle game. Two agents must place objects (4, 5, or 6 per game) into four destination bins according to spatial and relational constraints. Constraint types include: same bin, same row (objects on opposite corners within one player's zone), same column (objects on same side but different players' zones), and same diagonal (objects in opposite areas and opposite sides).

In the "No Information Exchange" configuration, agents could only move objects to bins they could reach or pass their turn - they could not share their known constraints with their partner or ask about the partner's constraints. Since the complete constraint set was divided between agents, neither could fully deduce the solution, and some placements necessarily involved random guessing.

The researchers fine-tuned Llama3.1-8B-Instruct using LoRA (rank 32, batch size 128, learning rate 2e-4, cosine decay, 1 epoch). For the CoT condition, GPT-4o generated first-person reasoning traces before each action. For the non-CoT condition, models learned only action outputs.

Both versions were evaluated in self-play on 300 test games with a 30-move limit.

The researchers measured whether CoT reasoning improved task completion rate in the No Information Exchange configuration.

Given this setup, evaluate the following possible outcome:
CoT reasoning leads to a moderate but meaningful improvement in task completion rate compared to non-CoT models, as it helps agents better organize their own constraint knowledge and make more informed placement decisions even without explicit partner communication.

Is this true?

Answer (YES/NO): NO